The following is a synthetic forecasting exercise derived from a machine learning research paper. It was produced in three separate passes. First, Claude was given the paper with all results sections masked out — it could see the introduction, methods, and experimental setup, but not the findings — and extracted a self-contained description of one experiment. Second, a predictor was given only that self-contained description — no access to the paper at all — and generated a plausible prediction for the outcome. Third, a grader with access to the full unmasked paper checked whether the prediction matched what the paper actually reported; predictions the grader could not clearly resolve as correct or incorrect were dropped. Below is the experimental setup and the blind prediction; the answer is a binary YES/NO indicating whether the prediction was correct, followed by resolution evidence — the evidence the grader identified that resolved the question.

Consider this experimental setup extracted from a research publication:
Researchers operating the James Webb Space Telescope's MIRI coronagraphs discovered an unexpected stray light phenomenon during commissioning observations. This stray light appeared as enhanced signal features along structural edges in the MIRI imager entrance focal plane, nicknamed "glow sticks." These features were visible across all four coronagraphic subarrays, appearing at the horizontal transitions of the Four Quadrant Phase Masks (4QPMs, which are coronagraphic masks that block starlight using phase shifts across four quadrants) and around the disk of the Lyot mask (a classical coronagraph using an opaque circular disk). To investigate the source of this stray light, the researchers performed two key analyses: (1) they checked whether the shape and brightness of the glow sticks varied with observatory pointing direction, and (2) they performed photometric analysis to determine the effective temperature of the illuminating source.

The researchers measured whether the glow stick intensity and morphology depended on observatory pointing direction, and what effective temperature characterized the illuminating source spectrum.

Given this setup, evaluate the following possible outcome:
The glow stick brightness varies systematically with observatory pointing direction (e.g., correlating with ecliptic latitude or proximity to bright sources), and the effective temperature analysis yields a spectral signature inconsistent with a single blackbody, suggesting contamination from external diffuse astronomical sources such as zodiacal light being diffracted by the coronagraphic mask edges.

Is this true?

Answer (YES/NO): NO